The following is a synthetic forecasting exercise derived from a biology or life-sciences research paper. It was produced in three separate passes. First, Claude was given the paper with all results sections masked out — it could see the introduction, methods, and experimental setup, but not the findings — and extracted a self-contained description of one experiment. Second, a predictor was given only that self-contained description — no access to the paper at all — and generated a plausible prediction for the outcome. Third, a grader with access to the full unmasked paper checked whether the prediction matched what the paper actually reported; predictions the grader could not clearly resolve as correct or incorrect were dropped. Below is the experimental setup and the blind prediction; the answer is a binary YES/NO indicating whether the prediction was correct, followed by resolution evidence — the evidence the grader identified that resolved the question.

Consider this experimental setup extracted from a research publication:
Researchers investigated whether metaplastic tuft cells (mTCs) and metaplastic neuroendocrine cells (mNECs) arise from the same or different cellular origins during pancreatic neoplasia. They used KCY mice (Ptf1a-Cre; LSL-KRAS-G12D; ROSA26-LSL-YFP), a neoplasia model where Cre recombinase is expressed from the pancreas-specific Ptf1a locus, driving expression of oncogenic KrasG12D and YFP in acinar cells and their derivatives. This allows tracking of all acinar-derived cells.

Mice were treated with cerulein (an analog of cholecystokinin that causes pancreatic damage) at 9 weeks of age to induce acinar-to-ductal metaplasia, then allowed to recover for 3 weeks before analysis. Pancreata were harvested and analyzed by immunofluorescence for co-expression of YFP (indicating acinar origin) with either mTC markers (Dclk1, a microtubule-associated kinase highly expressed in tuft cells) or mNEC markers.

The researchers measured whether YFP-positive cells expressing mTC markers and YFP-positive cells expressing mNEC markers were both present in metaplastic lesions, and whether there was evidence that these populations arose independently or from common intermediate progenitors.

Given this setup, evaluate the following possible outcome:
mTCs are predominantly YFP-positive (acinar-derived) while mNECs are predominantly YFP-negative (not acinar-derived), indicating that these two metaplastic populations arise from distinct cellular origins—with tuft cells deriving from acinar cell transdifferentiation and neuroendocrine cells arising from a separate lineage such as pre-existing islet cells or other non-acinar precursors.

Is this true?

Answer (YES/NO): NO